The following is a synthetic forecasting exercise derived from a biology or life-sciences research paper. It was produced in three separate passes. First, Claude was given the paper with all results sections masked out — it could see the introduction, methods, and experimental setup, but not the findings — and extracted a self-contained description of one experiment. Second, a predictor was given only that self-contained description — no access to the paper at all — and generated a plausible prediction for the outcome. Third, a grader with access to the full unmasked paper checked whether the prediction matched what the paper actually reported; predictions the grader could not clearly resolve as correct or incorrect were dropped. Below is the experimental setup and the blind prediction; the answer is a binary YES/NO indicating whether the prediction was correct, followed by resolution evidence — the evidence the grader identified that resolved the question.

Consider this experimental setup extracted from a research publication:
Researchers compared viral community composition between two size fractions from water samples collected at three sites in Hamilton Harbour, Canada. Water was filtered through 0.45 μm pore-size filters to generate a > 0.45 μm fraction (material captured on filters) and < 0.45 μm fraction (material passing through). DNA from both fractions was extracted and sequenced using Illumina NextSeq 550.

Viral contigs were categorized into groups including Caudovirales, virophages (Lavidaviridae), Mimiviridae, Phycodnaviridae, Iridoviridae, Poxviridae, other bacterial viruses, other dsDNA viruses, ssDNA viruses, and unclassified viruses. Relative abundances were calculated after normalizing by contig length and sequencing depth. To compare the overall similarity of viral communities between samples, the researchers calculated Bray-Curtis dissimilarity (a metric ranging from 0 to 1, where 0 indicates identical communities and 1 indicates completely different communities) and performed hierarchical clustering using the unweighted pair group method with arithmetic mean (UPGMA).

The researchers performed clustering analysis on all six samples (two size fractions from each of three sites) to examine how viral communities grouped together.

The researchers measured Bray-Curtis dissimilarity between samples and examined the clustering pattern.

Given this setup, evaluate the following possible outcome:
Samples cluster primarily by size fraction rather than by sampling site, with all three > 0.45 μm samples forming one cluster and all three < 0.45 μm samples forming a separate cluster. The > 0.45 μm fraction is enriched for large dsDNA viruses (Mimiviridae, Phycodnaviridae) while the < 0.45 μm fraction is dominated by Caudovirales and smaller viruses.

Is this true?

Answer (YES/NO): NO